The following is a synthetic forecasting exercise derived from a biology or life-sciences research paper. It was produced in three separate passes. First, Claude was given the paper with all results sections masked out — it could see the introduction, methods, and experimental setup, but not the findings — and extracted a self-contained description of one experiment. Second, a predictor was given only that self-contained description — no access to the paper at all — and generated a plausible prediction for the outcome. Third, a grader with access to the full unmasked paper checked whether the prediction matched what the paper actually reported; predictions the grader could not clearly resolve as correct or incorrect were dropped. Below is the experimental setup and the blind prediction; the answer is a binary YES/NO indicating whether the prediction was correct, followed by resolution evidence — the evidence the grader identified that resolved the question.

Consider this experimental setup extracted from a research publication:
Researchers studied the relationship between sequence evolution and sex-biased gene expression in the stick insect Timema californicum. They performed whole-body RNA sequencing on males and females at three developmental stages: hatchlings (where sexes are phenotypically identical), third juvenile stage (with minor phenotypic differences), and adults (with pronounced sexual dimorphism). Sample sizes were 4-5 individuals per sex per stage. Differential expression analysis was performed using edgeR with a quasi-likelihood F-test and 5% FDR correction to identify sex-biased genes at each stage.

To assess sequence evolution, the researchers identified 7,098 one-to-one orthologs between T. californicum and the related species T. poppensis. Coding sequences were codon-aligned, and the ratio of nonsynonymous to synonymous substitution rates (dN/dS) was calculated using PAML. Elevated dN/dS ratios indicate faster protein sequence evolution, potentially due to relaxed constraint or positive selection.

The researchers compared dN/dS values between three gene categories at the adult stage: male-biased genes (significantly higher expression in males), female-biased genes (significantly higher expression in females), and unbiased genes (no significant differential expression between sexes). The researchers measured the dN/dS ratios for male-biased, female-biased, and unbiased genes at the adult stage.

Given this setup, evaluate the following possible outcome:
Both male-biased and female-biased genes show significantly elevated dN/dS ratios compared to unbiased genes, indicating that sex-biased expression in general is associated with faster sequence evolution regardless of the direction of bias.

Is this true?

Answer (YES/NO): NO